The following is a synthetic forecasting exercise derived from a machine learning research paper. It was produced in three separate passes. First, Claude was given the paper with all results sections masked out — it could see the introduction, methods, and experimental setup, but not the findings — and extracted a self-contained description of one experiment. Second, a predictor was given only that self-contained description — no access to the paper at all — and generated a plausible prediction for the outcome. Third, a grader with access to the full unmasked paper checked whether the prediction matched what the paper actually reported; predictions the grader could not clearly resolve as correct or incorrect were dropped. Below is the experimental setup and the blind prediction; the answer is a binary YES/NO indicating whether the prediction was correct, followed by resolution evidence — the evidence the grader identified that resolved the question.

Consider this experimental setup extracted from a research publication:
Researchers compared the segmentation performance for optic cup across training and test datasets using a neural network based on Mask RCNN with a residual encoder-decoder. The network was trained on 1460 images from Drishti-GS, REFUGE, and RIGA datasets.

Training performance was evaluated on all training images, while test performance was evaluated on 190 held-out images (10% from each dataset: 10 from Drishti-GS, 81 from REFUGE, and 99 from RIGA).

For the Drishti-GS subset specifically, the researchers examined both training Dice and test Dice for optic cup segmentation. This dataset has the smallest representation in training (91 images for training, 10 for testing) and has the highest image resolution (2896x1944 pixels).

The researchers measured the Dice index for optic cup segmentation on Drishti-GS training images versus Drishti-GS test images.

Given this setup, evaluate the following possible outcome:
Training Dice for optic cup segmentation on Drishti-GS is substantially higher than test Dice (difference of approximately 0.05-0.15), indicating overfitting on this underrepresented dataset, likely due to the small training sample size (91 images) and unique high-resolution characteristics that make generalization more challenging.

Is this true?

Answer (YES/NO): YES